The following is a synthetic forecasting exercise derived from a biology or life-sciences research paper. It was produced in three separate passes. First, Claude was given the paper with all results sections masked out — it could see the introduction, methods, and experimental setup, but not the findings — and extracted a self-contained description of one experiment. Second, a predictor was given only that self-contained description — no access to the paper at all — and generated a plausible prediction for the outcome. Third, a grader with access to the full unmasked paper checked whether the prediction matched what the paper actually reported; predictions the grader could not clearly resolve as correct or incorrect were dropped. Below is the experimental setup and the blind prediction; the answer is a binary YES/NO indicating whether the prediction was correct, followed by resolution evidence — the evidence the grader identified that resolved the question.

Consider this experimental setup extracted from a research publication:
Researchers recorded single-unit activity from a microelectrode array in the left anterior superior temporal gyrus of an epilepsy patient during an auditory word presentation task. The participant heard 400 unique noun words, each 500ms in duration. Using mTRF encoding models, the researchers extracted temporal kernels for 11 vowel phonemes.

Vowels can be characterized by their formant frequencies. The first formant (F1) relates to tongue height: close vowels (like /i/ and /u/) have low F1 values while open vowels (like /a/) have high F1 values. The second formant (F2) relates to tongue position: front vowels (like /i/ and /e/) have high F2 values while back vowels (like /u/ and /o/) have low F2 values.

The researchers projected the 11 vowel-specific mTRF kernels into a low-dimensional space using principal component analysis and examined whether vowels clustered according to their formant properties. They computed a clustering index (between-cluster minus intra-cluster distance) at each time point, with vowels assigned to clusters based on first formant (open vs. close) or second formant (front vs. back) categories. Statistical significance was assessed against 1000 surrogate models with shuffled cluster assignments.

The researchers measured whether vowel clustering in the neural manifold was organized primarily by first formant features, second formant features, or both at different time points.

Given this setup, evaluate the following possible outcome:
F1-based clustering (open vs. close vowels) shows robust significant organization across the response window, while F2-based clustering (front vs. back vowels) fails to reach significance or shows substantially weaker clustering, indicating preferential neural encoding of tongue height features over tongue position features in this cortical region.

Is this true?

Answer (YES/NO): NO